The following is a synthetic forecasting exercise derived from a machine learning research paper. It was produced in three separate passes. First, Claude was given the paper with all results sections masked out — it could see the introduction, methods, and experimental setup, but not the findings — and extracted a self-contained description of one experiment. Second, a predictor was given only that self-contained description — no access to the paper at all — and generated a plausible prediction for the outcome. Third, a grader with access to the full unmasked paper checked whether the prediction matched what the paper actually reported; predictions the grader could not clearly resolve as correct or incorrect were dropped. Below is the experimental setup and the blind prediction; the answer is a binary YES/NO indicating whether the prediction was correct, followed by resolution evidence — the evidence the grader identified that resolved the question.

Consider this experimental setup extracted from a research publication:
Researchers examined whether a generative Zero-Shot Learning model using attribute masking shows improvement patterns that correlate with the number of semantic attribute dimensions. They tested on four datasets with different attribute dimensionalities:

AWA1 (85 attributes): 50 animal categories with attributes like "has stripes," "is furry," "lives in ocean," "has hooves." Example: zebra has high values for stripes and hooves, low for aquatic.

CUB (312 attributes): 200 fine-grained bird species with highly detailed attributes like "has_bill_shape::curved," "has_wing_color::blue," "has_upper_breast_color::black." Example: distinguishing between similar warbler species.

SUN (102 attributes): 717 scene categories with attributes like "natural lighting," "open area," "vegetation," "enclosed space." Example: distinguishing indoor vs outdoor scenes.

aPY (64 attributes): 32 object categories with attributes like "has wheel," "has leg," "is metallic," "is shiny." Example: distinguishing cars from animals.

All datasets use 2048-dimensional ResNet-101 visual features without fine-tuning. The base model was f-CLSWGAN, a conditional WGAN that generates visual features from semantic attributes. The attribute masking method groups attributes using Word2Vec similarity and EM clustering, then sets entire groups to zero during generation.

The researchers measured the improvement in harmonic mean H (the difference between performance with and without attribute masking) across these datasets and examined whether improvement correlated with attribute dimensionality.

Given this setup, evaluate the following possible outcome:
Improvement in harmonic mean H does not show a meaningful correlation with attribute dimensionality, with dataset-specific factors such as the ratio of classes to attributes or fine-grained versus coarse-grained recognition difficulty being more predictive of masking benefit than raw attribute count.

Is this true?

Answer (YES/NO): YES